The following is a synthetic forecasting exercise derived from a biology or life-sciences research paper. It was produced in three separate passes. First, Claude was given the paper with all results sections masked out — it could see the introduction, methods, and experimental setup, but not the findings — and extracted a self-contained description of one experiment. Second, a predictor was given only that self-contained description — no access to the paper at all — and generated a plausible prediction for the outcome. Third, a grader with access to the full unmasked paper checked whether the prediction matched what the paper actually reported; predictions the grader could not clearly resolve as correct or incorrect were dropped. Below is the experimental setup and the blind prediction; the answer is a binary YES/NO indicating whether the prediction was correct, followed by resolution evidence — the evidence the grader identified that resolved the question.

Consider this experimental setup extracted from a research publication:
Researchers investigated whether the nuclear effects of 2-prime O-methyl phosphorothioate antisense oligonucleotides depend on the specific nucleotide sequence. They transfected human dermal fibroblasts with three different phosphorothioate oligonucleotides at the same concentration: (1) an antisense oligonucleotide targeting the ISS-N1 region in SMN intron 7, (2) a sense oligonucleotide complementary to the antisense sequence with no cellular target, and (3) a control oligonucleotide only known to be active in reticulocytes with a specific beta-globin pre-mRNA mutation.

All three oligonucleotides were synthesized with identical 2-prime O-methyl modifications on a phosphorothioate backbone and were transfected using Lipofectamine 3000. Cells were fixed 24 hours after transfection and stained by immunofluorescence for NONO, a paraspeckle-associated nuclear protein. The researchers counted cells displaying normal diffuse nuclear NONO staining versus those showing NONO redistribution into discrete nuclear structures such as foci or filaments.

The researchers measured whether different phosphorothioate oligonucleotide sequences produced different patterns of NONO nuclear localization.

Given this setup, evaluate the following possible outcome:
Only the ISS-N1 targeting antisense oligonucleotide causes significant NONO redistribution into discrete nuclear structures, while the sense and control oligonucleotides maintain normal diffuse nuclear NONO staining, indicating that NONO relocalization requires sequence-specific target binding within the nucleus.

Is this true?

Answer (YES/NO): NO